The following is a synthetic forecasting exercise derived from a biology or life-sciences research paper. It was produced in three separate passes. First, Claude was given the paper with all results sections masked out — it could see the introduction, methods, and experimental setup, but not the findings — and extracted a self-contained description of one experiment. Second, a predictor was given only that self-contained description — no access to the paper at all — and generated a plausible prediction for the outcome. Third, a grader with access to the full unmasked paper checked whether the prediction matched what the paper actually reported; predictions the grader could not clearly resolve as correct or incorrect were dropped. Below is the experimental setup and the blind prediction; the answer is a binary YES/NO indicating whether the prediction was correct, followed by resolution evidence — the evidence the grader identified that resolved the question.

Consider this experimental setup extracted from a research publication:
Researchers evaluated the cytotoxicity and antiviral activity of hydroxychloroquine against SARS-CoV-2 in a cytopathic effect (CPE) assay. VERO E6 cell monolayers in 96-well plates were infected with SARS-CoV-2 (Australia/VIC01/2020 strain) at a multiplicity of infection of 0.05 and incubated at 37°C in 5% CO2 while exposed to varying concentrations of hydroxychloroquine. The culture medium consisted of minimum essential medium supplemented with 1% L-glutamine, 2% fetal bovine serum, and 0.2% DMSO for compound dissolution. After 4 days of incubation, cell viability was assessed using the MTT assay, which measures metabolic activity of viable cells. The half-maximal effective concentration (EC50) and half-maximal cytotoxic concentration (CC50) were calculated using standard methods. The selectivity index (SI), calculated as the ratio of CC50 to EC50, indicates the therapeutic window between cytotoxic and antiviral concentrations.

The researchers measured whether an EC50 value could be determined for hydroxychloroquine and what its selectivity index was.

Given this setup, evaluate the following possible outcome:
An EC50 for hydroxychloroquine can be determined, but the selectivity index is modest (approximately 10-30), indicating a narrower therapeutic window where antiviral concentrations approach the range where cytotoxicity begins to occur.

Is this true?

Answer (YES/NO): NO